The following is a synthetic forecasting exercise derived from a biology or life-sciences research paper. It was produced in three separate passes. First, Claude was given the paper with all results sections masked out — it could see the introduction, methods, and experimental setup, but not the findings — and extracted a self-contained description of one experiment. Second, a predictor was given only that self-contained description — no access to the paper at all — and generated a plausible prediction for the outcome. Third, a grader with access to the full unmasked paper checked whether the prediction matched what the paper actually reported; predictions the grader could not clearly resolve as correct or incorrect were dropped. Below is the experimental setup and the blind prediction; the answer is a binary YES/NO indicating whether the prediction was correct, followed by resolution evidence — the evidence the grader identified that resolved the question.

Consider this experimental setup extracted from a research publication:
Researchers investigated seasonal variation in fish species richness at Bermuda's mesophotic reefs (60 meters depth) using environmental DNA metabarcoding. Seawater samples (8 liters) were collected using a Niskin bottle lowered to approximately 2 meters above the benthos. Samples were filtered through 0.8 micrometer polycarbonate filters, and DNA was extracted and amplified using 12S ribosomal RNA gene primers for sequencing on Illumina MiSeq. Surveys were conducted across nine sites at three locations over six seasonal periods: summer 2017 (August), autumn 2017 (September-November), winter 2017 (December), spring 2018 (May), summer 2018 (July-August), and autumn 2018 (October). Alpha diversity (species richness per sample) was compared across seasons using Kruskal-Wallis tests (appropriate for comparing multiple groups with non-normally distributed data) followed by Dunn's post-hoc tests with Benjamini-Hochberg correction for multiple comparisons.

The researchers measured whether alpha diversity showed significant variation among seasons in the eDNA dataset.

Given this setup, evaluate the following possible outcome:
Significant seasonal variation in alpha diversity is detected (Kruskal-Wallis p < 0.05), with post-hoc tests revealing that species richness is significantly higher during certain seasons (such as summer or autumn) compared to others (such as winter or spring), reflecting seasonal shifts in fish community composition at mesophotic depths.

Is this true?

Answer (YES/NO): NO